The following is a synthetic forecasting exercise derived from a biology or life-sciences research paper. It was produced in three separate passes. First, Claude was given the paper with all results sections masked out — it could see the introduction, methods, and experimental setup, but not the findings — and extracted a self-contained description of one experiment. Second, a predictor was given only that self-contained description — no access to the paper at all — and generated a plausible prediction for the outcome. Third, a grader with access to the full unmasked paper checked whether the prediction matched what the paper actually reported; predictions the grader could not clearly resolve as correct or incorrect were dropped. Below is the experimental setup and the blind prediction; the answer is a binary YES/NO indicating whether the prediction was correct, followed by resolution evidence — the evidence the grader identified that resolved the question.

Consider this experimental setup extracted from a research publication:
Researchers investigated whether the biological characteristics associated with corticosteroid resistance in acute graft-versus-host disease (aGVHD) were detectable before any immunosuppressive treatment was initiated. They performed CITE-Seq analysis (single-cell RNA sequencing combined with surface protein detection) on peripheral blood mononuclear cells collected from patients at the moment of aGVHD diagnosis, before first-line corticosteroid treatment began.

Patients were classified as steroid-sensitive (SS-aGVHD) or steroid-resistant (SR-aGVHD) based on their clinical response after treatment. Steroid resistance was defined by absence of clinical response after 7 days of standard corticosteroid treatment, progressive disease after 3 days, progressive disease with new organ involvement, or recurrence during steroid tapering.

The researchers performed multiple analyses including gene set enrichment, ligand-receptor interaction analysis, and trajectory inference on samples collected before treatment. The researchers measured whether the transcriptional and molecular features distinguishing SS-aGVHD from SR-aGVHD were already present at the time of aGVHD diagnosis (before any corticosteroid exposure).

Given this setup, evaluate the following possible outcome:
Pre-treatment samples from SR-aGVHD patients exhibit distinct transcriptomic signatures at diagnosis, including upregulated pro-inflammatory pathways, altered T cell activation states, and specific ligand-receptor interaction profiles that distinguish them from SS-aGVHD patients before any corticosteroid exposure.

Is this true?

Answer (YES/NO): YES